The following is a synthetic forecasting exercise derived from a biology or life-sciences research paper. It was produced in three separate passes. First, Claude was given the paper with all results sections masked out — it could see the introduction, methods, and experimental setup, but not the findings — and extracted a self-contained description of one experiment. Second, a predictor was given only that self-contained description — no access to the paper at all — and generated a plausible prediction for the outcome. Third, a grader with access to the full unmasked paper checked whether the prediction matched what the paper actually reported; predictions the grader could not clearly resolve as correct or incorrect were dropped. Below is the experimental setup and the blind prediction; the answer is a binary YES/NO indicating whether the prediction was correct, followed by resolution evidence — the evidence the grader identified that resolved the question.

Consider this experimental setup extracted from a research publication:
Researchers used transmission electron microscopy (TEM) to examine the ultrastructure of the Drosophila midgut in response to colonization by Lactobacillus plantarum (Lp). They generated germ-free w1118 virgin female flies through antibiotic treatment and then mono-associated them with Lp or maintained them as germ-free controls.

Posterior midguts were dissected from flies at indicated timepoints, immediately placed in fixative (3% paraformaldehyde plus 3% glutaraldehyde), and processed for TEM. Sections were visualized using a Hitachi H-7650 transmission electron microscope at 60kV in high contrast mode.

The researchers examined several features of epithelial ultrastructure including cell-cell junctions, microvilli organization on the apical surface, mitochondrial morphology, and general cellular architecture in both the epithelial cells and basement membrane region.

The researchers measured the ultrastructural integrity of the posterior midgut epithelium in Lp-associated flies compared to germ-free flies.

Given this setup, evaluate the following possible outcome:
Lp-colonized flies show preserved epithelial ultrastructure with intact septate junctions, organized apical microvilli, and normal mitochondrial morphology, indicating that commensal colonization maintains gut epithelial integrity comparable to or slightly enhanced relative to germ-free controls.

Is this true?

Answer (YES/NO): NO